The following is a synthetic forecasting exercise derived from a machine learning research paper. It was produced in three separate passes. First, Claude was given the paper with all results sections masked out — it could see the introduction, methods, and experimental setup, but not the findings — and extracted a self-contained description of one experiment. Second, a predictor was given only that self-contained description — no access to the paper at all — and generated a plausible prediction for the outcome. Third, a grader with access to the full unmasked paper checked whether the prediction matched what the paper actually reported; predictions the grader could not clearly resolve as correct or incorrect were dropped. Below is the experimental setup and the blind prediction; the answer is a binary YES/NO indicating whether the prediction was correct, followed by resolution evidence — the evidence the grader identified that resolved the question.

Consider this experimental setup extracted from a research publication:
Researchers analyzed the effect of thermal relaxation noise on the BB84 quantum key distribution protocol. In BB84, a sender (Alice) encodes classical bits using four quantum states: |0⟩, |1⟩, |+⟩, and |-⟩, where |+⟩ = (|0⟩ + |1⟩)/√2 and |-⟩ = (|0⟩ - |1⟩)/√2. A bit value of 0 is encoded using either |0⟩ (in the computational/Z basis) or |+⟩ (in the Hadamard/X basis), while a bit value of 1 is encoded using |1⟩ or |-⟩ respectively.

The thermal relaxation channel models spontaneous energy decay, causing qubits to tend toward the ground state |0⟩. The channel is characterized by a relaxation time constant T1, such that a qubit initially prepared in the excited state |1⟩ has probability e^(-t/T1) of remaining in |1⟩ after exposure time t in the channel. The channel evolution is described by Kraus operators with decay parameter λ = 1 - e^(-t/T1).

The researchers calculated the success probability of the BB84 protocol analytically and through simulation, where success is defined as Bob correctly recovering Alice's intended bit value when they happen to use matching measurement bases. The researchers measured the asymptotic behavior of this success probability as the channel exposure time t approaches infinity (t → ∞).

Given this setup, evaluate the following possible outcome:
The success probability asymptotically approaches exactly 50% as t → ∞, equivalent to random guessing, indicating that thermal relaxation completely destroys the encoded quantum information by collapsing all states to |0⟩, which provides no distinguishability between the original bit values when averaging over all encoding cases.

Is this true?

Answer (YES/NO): YES